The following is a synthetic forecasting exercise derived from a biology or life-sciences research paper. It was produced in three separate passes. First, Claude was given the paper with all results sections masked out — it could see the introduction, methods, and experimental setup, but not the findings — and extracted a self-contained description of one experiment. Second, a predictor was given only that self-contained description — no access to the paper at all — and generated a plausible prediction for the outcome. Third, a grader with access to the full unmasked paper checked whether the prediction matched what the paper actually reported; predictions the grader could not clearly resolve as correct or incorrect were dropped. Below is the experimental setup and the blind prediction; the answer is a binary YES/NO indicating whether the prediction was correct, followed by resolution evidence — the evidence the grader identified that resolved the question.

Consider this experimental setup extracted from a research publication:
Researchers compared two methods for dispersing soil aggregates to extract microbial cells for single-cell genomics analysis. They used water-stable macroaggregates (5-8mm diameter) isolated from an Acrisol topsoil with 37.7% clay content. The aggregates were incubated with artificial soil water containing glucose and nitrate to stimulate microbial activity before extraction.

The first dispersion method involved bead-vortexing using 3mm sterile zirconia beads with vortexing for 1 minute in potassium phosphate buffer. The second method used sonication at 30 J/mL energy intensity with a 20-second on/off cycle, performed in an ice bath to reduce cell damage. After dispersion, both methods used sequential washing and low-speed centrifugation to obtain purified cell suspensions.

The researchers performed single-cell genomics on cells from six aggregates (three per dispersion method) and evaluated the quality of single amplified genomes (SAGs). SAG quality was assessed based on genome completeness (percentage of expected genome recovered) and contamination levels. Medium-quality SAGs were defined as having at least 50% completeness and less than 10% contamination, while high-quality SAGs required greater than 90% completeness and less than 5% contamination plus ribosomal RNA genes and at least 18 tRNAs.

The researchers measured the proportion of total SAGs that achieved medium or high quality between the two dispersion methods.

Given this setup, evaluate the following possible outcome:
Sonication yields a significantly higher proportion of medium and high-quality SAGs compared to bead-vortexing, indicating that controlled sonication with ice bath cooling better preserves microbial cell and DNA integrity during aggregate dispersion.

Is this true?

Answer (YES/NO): NO